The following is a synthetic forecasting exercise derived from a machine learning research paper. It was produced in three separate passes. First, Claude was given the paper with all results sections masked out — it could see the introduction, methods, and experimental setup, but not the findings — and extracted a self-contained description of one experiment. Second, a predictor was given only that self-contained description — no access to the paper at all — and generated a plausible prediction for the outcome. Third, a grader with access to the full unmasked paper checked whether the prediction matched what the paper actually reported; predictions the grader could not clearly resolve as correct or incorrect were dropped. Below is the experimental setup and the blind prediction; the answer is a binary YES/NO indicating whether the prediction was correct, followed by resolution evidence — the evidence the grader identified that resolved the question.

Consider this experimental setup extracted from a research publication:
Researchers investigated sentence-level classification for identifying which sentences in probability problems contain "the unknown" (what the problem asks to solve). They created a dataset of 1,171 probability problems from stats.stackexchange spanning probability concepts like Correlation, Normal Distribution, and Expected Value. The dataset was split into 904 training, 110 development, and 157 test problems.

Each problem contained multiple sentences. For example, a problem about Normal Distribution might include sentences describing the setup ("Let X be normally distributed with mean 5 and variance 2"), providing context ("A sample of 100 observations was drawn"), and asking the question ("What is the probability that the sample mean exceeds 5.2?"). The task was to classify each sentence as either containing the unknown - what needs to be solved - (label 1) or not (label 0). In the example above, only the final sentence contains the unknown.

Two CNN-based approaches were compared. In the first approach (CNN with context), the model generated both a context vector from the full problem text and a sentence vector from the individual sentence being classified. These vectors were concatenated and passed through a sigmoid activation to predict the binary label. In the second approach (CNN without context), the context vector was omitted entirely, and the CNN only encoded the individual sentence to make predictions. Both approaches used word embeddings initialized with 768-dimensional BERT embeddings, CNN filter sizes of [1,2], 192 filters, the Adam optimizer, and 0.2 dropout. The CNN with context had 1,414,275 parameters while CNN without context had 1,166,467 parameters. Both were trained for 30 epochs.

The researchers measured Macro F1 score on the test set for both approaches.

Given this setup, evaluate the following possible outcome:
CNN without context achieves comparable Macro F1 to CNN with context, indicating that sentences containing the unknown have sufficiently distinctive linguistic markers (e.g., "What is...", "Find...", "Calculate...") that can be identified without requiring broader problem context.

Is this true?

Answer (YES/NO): NO